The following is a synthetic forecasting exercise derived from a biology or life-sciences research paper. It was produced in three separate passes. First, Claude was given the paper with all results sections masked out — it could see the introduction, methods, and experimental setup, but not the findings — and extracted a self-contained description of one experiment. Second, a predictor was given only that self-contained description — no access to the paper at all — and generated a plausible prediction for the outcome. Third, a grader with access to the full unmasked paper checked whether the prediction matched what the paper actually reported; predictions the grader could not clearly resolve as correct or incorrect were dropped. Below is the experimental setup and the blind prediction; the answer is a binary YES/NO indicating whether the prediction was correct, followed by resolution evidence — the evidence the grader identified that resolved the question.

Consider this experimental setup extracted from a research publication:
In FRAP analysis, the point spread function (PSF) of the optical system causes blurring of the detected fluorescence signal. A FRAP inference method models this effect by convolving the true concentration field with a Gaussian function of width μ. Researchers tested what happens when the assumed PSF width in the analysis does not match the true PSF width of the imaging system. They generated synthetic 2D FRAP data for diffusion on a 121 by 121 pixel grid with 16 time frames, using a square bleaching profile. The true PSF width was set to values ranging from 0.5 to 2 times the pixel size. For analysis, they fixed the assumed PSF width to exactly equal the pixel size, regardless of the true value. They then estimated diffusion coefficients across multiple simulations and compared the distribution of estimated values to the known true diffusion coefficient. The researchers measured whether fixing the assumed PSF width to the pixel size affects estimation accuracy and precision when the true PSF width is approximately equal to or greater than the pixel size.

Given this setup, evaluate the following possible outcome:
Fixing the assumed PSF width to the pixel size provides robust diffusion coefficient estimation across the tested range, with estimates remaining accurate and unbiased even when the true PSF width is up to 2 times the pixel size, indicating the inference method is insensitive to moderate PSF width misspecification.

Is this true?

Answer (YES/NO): YES